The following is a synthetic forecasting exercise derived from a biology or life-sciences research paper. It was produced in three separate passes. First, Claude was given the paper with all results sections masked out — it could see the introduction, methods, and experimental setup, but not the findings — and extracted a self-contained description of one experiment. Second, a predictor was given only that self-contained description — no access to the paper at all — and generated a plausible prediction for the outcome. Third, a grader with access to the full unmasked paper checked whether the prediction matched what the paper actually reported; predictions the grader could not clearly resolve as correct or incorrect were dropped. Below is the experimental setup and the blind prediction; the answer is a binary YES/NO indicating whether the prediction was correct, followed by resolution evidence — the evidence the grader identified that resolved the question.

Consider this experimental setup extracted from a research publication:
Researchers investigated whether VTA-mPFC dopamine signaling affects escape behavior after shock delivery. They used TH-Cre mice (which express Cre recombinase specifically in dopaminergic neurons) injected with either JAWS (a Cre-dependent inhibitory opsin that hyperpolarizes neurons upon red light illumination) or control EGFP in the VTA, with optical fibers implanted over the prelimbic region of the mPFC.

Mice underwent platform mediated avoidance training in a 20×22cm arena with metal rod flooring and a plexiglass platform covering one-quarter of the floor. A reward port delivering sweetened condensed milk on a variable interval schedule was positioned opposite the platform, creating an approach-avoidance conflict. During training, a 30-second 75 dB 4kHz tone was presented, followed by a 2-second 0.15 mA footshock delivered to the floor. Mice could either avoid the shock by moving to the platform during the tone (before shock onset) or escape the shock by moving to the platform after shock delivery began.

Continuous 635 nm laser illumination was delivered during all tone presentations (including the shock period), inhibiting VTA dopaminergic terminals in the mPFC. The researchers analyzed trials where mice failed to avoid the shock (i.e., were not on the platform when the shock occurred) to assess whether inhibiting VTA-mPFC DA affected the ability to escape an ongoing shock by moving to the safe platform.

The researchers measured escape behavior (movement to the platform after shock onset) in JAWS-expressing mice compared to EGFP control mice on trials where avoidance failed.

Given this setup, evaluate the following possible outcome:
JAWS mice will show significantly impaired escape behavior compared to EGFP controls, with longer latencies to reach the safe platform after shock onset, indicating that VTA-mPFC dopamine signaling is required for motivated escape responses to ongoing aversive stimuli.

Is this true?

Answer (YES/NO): NO